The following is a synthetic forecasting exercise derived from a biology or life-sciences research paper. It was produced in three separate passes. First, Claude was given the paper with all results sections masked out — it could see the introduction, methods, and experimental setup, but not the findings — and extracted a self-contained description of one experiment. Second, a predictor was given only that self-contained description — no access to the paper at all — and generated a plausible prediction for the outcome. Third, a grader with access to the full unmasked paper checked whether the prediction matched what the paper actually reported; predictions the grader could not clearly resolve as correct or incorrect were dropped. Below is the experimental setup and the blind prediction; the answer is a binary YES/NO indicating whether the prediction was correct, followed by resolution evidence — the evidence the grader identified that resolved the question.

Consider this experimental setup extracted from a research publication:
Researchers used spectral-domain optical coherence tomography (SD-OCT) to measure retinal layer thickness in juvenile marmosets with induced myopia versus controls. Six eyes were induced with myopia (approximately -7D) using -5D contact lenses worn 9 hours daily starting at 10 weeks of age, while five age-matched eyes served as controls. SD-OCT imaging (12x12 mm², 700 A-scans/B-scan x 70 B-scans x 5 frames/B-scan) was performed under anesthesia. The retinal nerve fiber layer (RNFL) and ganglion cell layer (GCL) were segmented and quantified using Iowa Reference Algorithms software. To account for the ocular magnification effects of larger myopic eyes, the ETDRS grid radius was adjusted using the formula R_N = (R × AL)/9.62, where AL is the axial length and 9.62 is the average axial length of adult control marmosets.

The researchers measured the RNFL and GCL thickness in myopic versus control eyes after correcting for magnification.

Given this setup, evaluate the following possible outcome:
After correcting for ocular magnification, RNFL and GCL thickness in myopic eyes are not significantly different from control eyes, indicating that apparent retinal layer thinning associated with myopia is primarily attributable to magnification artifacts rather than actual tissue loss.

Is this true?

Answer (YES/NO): NO